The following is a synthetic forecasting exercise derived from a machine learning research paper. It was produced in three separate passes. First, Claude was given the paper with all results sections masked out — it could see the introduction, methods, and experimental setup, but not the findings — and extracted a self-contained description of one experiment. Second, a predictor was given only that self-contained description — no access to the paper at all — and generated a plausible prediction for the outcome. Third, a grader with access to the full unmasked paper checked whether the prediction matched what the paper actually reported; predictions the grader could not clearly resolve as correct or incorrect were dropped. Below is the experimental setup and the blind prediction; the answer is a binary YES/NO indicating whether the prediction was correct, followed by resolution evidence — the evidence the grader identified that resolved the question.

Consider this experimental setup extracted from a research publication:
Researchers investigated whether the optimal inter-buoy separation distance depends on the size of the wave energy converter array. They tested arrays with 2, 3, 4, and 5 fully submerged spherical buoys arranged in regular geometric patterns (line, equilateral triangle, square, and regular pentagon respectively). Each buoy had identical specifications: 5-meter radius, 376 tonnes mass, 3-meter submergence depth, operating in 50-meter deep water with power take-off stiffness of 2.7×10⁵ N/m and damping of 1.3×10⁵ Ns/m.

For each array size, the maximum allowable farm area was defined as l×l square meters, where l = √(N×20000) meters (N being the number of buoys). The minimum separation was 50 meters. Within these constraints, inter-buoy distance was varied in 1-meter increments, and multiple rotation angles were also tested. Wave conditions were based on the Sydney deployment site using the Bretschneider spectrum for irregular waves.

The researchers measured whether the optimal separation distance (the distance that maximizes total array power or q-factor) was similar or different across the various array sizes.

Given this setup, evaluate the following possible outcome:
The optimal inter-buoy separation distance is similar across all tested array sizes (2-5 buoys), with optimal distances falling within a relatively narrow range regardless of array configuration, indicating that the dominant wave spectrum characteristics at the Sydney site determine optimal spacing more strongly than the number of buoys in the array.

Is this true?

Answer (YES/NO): NO